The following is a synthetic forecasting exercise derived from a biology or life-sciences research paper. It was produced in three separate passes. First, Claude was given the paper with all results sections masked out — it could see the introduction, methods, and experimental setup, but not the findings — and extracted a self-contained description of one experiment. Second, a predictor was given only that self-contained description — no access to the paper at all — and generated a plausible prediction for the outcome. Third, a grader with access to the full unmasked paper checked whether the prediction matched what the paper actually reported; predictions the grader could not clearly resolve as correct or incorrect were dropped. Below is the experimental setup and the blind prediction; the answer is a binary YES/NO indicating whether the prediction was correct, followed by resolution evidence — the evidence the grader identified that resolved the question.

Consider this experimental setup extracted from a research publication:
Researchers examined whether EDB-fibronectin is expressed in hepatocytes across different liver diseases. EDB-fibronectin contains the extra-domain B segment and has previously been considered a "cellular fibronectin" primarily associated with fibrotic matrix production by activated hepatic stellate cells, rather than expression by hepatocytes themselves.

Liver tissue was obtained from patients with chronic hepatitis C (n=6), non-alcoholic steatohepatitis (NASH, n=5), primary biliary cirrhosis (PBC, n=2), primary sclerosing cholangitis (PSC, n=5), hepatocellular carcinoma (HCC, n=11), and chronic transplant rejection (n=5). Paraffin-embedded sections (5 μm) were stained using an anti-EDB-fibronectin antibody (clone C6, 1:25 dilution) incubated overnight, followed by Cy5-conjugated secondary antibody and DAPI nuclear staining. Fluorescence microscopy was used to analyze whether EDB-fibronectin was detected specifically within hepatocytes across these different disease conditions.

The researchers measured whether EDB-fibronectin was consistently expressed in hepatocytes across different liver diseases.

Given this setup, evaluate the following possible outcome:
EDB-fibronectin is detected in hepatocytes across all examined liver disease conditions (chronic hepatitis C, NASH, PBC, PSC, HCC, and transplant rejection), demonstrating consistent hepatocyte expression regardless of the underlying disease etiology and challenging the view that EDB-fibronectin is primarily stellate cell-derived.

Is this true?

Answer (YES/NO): YES